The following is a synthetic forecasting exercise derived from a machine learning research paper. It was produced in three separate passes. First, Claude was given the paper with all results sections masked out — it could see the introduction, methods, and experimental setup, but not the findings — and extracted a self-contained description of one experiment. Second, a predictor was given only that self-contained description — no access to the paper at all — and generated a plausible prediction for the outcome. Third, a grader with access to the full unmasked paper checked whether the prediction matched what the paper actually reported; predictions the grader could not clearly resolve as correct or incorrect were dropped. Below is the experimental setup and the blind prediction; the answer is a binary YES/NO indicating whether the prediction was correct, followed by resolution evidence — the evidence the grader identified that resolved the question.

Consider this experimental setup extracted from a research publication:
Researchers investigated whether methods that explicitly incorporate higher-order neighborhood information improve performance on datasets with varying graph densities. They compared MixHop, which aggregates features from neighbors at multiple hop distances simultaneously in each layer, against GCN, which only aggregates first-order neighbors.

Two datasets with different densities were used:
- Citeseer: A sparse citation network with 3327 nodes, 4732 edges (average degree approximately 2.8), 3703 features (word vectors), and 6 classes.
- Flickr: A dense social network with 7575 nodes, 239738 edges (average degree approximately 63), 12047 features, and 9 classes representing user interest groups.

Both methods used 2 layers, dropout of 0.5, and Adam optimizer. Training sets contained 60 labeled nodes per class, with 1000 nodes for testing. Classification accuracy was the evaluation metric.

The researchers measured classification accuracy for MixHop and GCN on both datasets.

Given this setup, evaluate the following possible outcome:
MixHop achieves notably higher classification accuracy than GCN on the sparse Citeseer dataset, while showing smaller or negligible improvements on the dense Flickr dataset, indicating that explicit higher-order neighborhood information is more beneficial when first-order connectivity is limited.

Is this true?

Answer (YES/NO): NO